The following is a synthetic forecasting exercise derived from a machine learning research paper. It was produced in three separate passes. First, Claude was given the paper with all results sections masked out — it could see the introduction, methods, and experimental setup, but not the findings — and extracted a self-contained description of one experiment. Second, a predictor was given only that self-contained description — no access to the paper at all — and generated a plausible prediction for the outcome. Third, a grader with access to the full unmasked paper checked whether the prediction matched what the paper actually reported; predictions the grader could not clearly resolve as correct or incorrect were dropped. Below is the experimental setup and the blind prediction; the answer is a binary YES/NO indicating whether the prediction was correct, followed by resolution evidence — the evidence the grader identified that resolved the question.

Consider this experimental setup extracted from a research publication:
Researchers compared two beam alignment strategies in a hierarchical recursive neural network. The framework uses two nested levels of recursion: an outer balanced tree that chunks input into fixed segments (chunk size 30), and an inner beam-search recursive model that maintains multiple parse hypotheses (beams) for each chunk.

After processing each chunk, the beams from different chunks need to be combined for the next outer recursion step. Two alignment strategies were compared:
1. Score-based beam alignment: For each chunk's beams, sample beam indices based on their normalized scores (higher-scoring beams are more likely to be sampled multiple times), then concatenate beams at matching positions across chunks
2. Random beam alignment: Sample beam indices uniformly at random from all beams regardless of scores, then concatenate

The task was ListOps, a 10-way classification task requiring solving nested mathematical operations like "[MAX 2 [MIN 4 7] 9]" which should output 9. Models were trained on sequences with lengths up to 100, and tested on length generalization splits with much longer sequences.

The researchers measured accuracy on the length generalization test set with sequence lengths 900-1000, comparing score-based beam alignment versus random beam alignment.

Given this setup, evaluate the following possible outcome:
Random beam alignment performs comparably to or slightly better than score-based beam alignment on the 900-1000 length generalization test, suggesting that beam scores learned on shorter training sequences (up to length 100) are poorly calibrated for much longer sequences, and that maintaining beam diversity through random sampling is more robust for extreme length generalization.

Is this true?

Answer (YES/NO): NO